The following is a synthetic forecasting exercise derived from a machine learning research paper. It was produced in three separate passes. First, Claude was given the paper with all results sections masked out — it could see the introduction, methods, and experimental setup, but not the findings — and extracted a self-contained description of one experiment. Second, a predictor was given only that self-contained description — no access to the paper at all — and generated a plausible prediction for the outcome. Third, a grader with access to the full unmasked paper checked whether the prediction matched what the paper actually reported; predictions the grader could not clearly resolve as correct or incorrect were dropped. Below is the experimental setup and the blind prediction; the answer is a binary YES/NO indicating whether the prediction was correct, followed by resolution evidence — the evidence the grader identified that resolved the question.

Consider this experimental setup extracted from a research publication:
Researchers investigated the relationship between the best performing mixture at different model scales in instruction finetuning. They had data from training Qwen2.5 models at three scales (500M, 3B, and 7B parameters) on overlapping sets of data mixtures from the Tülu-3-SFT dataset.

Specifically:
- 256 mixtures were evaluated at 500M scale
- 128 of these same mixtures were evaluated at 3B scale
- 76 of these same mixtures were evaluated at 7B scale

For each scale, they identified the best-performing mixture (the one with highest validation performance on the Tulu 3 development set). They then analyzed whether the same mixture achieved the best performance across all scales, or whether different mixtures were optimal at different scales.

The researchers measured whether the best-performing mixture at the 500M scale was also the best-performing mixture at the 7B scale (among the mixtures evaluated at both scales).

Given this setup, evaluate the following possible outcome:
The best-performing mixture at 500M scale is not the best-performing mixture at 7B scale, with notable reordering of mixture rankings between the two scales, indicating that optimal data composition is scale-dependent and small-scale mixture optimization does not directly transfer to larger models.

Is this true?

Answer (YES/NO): YES